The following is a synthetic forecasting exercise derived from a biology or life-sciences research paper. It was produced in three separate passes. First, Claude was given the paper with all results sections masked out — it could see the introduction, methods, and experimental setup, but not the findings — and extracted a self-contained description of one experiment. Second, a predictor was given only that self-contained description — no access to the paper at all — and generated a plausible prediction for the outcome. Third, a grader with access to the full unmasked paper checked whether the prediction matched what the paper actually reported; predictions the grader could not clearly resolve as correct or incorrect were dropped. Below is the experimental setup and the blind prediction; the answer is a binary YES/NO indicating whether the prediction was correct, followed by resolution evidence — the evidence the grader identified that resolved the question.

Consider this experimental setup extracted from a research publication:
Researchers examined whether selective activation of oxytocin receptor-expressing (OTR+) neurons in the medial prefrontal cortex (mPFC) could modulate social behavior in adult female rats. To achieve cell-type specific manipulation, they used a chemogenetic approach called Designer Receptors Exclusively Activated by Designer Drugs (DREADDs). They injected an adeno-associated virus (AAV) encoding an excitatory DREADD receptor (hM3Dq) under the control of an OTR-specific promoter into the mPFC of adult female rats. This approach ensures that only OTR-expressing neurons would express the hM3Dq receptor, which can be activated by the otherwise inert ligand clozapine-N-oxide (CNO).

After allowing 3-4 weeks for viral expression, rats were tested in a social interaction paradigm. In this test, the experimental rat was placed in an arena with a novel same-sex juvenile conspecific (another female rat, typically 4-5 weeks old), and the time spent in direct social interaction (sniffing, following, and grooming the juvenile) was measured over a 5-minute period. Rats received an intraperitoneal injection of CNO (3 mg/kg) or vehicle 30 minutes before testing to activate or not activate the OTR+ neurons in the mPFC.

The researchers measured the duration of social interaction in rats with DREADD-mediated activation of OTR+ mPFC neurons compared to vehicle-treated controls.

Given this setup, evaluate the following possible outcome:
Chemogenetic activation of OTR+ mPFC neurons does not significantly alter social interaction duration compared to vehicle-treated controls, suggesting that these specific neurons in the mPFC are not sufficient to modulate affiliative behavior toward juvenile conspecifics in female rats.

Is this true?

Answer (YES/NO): NO